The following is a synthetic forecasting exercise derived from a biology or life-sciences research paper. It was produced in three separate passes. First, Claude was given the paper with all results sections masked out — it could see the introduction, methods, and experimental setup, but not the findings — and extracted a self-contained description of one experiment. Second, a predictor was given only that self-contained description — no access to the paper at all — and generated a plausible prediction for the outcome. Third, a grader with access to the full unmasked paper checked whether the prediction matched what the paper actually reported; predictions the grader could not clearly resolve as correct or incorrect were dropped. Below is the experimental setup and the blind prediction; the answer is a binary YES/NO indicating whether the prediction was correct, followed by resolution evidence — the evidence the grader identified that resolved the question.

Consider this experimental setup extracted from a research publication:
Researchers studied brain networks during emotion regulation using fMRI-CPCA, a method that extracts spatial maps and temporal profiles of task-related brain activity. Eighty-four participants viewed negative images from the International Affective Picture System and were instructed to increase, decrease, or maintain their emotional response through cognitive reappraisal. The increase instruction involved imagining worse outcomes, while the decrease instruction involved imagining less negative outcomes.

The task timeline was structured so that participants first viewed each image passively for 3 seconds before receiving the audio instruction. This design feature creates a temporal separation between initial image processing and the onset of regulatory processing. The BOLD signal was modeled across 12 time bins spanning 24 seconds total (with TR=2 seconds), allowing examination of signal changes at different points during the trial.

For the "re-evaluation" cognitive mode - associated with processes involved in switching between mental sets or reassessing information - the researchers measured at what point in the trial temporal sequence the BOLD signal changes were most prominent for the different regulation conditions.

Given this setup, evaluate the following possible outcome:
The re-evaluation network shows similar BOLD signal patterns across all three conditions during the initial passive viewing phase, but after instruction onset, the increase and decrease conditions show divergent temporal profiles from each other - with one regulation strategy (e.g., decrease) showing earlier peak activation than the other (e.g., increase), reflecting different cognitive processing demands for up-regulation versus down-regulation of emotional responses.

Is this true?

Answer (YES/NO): NO